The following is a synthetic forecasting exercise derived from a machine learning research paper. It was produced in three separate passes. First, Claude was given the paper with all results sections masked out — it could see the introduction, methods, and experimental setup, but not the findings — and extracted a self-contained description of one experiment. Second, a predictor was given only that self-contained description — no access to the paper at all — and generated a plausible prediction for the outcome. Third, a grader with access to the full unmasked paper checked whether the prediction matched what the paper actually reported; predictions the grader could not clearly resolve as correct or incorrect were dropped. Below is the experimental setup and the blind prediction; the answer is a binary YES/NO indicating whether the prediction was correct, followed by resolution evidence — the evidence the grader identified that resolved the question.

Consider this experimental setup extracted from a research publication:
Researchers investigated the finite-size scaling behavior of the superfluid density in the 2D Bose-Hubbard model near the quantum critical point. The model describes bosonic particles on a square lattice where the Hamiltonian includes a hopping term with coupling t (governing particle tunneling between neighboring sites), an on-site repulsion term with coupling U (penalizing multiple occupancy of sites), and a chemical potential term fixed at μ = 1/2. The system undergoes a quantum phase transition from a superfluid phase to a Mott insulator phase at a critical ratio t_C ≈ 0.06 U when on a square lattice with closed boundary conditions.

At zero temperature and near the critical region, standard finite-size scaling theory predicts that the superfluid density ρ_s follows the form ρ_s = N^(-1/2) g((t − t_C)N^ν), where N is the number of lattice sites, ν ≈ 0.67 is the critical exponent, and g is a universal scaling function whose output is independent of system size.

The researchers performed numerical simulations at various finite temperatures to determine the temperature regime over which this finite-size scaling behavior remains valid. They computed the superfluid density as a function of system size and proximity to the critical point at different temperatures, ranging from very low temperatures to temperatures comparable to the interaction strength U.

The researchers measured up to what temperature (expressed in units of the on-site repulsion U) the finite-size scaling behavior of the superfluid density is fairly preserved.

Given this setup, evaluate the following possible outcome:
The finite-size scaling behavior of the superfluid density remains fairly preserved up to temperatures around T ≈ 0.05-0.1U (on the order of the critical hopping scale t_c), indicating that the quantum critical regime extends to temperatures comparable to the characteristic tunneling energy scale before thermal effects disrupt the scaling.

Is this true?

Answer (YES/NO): NO